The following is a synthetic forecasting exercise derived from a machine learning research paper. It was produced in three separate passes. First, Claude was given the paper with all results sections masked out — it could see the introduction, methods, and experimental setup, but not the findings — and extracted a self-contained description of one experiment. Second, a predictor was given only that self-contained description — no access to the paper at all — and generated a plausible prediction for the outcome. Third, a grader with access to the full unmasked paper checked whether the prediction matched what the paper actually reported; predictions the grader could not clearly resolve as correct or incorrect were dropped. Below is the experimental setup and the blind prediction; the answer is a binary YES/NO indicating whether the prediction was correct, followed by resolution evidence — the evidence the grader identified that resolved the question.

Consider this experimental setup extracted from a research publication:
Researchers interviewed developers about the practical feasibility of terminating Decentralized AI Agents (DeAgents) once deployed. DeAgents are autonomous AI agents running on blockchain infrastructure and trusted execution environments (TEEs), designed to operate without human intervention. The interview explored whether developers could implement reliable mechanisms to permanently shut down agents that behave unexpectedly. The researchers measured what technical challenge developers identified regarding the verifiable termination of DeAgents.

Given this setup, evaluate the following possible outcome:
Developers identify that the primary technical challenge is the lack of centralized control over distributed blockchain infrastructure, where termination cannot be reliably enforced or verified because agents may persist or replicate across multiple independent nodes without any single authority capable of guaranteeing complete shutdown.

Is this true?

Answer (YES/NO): NO